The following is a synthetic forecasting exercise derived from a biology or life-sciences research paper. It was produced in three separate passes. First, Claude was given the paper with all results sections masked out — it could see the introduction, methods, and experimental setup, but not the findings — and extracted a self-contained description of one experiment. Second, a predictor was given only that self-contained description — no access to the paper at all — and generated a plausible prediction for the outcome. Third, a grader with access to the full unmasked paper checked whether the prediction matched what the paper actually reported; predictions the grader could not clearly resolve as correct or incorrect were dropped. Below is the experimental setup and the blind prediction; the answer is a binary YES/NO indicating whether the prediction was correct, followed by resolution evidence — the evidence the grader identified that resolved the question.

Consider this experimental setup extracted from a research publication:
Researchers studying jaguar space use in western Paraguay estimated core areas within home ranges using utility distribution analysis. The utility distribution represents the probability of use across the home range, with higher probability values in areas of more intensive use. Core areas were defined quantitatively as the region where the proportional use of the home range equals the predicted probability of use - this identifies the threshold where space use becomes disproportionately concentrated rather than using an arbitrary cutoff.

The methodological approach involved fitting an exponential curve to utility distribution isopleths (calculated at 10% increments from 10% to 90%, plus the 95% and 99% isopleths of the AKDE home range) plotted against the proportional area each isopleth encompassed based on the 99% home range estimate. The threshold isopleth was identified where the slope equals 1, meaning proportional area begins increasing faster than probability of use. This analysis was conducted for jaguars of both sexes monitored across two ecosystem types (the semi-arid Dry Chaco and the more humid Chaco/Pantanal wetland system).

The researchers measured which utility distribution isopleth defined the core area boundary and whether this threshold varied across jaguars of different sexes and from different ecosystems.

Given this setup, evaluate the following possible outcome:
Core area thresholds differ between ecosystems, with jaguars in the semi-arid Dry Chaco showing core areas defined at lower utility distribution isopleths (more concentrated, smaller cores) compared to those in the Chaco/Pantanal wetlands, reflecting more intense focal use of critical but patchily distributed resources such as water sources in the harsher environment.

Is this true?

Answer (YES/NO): NO